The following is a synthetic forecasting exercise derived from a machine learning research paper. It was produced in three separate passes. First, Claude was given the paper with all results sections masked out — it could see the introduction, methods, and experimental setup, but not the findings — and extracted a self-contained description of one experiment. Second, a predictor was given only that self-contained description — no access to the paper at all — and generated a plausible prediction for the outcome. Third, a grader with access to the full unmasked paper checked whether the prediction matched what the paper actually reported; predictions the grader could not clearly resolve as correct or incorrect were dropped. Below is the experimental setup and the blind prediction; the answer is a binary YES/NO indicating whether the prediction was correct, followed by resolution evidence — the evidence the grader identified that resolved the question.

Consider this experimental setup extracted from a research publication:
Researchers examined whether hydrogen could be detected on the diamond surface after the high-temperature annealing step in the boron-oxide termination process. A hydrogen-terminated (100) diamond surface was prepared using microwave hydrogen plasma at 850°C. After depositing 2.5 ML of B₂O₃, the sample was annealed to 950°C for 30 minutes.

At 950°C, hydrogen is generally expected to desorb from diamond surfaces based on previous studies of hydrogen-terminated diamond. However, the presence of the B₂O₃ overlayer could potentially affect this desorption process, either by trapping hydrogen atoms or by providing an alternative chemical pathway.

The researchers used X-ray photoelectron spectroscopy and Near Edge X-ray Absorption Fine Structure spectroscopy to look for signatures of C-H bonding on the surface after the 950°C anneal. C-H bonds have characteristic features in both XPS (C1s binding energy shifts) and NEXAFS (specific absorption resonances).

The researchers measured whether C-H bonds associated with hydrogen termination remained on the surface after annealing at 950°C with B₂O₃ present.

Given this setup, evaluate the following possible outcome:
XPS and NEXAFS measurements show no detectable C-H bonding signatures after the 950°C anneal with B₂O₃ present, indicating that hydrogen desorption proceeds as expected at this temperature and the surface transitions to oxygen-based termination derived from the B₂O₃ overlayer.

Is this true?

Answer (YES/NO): YES